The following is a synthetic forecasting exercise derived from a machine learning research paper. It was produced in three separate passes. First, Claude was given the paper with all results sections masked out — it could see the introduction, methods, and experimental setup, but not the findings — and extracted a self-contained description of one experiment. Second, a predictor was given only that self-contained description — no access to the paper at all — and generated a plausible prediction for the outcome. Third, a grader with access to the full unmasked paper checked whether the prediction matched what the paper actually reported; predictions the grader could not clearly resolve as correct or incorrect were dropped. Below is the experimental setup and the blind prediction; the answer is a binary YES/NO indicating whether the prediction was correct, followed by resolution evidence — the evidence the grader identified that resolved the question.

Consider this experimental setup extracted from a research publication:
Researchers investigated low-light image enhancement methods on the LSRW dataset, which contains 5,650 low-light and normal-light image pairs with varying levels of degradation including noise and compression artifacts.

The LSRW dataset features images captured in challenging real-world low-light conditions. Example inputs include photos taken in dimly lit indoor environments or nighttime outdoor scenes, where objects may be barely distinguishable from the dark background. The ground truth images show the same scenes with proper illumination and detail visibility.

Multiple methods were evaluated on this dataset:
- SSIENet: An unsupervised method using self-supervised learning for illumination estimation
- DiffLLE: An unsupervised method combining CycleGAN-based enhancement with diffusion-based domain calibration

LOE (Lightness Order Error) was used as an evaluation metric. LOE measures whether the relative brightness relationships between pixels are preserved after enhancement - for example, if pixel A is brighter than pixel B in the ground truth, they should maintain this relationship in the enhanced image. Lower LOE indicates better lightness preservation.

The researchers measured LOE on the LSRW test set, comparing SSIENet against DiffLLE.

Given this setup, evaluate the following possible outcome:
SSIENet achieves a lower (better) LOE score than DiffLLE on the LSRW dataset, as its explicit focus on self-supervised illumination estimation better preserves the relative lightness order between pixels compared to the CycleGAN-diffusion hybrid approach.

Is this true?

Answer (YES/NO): YES